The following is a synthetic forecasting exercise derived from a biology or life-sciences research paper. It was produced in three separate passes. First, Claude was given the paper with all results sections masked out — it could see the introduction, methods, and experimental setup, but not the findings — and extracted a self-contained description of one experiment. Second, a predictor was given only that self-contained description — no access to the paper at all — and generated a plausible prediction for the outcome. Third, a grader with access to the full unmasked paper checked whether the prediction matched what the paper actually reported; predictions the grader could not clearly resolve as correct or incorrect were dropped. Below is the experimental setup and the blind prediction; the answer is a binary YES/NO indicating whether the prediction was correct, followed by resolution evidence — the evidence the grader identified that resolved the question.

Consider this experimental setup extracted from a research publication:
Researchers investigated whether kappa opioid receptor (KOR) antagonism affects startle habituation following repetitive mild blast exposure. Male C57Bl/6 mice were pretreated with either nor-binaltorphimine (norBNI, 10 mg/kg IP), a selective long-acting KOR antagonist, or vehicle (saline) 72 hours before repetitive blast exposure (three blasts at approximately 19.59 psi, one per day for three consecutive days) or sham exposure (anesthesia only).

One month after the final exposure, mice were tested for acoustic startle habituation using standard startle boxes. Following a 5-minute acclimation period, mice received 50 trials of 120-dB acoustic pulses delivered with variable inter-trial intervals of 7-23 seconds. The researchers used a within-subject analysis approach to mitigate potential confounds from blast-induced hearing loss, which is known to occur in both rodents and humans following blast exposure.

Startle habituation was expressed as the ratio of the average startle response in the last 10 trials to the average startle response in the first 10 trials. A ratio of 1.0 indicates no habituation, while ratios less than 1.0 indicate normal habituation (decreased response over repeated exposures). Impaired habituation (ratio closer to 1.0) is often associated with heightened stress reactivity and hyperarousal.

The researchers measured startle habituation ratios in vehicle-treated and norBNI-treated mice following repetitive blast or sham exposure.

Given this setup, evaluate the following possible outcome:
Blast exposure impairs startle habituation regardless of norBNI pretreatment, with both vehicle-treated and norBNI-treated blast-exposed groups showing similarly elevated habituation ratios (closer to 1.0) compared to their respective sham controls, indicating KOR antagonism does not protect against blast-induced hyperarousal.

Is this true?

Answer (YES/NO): NO